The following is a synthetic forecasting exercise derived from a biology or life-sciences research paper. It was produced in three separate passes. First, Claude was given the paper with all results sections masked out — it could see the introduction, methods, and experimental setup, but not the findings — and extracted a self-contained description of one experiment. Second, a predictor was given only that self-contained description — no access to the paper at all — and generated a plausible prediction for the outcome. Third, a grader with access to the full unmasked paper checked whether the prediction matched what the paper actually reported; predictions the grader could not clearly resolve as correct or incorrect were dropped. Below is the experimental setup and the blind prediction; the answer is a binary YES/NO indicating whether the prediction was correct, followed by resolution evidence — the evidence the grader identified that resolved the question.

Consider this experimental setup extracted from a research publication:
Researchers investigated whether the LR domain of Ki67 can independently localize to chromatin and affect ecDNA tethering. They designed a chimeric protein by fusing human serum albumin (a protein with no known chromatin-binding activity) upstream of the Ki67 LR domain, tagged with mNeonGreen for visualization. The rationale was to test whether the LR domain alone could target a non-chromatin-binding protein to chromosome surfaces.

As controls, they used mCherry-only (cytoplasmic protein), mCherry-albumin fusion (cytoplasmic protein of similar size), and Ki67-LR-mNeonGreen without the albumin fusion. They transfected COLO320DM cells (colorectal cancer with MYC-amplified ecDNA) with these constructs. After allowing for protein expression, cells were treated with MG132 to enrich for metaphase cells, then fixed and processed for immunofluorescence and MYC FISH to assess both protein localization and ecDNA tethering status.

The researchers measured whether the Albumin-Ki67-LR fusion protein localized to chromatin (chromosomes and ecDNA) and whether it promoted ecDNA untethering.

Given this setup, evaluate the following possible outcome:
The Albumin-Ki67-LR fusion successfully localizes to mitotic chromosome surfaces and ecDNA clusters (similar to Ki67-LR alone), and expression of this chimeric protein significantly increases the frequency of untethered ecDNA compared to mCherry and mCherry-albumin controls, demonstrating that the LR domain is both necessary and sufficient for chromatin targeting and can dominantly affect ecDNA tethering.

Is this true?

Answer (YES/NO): NO